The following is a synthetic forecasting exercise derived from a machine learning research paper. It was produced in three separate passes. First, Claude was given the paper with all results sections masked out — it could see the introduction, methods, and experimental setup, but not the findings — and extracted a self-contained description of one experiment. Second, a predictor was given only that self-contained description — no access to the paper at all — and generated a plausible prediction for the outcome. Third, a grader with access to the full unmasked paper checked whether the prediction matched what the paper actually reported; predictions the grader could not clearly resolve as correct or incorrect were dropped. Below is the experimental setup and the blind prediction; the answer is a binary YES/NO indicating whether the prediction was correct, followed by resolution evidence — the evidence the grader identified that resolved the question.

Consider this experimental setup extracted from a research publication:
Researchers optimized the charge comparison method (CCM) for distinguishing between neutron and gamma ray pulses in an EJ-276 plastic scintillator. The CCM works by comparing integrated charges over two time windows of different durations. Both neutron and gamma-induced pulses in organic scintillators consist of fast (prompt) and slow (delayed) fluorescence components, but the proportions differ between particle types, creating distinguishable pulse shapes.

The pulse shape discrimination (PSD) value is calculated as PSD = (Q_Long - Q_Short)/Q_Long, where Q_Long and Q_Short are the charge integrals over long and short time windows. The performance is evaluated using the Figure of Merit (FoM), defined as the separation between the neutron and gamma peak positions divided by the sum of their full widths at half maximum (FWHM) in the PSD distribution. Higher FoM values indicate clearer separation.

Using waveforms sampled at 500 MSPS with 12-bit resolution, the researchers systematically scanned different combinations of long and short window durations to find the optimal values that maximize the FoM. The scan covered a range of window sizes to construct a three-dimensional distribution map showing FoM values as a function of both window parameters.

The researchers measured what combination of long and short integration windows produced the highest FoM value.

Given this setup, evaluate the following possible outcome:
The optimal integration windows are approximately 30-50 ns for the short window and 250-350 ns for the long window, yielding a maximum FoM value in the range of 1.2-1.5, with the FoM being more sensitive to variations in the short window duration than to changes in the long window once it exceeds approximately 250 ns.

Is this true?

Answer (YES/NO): NO